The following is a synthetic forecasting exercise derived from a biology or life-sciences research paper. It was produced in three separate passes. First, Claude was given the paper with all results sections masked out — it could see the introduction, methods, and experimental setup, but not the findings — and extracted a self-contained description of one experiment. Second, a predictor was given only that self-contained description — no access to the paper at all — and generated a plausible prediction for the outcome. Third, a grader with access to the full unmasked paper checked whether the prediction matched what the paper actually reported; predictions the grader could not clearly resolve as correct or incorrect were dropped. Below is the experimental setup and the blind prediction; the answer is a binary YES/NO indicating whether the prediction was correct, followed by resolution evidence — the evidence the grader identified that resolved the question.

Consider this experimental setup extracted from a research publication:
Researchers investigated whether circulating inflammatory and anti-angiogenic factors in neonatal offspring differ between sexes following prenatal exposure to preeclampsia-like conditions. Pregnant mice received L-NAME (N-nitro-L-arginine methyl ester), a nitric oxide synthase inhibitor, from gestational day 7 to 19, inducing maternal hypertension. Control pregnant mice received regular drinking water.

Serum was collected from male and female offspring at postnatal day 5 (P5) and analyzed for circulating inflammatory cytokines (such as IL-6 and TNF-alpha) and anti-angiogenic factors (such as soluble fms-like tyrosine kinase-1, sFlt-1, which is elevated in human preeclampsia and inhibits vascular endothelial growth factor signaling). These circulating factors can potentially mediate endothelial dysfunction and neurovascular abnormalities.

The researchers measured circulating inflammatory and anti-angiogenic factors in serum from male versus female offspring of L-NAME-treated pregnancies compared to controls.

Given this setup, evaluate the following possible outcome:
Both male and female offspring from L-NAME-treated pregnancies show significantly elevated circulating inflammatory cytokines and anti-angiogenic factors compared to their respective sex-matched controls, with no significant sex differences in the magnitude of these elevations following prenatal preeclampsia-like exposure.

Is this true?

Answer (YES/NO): NO